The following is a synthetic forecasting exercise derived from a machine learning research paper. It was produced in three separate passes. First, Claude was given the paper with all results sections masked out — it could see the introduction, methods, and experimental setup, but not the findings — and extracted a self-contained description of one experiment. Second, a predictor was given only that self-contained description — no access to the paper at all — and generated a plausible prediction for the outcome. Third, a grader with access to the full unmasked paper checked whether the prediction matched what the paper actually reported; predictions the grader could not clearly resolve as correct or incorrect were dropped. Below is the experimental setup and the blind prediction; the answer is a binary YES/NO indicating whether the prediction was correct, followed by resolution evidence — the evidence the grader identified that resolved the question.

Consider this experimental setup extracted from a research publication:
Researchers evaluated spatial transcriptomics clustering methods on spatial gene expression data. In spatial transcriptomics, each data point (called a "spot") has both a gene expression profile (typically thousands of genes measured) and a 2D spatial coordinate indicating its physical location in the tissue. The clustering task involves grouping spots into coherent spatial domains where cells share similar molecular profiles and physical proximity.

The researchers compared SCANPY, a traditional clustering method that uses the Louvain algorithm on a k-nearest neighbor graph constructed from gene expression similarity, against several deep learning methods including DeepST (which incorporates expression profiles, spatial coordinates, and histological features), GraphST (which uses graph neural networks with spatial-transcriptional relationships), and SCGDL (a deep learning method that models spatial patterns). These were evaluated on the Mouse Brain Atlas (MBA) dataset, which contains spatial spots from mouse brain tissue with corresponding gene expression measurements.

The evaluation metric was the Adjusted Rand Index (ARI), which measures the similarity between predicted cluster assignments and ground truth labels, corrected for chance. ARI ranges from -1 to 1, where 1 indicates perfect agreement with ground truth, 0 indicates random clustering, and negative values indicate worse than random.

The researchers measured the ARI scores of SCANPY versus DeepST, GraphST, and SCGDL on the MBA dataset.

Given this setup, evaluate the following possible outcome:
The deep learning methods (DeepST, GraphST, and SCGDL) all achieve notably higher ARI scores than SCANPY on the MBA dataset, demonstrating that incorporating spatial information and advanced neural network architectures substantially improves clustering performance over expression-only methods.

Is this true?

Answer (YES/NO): NO